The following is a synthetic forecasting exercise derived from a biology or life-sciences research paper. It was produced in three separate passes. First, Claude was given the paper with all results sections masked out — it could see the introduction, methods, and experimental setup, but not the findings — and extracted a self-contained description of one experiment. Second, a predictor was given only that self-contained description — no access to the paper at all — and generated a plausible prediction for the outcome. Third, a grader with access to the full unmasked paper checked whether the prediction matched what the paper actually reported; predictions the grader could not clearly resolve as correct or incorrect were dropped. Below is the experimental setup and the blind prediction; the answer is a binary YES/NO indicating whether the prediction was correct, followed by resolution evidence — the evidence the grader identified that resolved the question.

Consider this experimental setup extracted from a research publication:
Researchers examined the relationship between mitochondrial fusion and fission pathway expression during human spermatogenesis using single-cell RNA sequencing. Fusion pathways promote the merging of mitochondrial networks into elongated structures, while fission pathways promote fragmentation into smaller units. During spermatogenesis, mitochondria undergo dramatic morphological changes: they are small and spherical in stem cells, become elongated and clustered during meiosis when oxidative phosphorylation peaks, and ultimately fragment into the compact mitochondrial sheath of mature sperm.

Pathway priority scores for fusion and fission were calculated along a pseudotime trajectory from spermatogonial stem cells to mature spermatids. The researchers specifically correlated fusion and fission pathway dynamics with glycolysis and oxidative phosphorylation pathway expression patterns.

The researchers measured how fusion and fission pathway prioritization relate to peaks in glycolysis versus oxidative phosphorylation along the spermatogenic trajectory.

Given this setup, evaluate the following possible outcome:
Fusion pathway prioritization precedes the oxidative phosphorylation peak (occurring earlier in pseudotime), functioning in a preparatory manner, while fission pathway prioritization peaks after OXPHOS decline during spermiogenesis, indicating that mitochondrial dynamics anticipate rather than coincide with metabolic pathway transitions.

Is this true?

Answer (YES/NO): NO